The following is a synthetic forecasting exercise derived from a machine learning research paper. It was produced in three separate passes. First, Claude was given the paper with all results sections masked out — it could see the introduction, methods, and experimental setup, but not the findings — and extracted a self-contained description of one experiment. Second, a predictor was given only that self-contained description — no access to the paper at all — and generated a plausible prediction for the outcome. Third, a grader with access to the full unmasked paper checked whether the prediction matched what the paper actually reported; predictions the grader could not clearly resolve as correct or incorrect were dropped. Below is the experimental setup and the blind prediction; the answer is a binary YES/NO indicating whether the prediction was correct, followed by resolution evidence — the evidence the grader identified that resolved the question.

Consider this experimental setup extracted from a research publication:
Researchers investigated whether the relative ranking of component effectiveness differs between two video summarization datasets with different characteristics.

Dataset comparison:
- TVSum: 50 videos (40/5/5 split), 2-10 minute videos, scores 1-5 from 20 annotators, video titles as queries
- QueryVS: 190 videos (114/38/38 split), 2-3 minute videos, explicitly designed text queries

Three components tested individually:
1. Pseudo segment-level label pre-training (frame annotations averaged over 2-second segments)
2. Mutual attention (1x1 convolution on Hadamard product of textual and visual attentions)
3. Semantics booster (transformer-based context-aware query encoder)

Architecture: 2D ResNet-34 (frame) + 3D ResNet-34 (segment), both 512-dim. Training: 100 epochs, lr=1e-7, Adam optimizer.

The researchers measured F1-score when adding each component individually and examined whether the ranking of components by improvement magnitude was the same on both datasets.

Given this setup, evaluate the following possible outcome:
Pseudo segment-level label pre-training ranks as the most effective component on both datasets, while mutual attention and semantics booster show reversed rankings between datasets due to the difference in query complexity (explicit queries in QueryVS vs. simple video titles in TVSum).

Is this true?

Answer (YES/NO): YES